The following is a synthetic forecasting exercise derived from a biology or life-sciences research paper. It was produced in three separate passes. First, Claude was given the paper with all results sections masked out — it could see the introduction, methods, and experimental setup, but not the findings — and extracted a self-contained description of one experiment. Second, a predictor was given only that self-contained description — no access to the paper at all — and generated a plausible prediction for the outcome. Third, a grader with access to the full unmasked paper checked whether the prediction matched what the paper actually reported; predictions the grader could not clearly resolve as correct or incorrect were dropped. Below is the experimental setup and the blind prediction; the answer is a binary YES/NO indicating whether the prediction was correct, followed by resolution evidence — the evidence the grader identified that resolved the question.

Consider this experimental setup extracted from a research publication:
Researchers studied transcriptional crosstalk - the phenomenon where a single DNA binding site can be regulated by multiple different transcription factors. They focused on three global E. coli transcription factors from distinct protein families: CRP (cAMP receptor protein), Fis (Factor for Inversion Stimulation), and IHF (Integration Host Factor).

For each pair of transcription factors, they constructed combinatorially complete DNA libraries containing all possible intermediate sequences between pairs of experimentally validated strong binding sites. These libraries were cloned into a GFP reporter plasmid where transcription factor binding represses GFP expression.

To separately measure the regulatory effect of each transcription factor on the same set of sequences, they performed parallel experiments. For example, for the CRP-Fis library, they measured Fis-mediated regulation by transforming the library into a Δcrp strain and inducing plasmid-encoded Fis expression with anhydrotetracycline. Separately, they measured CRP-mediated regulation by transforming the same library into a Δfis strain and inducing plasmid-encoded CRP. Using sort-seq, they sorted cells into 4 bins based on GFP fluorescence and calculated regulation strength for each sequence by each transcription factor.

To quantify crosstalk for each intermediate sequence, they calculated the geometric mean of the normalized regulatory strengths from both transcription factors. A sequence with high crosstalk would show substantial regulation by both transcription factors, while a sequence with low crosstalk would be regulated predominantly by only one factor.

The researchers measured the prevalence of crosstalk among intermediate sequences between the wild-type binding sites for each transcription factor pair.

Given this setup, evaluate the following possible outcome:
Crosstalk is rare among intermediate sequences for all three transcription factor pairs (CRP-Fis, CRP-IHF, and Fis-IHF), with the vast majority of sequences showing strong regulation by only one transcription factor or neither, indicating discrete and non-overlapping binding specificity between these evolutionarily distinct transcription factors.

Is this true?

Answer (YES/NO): NO